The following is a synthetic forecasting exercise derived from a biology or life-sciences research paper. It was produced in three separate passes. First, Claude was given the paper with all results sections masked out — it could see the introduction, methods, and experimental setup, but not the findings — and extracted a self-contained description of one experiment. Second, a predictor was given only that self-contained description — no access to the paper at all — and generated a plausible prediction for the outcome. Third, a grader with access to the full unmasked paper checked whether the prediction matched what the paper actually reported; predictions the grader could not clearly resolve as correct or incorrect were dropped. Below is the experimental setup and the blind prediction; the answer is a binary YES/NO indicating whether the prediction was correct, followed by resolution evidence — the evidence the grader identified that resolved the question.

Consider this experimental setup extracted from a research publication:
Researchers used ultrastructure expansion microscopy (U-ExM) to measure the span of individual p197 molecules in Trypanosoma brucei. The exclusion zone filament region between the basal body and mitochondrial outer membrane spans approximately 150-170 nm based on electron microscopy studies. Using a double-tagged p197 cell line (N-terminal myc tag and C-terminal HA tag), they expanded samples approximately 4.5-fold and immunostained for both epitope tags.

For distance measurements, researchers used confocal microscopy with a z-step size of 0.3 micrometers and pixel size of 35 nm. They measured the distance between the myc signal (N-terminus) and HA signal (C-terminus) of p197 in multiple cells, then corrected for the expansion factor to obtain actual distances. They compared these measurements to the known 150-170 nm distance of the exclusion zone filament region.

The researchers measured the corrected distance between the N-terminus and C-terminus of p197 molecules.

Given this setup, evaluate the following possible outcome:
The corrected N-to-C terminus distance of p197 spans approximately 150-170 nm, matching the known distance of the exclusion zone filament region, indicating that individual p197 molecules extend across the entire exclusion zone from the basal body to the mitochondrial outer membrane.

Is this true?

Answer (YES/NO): YES